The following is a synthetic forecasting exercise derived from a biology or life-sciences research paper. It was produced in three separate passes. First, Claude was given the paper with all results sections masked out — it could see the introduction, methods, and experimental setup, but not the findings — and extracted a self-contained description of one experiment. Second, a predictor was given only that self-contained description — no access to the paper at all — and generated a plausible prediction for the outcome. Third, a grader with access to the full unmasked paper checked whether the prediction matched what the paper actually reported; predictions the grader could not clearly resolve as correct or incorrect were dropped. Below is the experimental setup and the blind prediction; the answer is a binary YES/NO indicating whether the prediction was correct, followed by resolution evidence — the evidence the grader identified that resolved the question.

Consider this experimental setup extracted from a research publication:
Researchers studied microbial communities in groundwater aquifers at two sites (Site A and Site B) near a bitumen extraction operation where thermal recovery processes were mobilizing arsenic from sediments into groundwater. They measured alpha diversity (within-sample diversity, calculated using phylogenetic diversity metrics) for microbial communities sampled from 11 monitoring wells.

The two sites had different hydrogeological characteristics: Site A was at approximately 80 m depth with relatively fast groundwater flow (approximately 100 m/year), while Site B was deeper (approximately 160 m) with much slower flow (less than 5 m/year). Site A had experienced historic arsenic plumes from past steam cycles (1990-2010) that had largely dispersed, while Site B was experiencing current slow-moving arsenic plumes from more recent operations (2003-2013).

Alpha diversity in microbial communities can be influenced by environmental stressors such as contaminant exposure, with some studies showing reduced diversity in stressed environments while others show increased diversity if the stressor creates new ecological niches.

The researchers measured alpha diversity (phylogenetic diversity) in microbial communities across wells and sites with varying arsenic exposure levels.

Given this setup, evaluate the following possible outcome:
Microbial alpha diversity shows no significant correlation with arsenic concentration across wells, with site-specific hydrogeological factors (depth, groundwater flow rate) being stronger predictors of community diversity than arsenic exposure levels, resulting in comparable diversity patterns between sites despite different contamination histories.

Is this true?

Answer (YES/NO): NO